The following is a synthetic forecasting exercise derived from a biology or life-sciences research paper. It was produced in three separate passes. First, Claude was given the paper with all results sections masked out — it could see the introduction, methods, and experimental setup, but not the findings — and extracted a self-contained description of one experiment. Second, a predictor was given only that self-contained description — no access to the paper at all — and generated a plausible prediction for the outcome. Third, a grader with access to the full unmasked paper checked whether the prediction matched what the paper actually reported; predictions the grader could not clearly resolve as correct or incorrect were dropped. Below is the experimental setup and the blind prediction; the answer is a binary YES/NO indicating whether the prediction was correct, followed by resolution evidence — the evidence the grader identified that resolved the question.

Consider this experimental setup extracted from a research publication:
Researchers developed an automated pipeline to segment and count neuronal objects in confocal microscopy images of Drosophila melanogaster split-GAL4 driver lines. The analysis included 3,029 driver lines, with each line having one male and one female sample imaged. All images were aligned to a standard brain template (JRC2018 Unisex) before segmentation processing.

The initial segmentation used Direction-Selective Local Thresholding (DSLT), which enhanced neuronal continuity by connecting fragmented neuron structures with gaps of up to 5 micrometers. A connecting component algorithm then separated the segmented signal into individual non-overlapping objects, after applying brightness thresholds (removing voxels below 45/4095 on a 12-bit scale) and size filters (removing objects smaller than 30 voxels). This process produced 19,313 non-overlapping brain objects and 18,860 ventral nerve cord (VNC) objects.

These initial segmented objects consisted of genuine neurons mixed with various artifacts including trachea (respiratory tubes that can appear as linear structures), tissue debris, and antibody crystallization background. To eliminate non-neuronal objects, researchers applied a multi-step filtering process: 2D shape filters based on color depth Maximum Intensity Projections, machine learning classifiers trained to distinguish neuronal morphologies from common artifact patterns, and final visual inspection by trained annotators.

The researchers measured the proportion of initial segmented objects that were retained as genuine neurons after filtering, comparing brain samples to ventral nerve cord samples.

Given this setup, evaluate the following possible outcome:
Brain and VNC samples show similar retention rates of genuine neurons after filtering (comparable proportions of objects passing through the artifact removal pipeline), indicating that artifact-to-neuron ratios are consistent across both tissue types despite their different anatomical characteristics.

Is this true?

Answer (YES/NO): NO